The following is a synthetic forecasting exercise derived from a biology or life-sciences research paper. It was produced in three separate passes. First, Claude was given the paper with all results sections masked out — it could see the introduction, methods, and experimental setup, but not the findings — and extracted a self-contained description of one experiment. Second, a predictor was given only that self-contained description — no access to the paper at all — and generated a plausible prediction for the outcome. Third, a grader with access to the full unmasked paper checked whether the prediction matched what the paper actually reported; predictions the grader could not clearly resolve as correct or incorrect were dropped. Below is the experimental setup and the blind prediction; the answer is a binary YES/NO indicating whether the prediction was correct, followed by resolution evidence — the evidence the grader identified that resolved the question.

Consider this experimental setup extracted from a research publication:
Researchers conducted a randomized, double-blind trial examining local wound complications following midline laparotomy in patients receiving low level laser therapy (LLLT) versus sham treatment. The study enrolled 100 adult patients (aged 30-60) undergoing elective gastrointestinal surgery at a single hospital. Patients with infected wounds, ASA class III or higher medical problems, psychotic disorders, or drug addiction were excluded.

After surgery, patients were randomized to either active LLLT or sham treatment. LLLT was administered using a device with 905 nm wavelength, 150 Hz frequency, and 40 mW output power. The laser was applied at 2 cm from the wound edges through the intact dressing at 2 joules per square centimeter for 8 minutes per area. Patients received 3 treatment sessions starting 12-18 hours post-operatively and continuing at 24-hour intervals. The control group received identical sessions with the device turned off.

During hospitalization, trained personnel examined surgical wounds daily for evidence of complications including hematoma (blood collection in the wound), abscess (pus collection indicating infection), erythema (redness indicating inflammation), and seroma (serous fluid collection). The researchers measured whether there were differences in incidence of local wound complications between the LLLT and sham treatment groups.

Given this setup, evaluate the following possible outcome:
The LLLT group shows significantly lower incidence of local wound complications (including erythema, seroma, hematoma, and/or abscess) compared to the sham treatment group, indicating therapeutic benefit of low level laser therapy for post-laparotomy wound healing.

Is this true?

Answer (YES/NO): NO